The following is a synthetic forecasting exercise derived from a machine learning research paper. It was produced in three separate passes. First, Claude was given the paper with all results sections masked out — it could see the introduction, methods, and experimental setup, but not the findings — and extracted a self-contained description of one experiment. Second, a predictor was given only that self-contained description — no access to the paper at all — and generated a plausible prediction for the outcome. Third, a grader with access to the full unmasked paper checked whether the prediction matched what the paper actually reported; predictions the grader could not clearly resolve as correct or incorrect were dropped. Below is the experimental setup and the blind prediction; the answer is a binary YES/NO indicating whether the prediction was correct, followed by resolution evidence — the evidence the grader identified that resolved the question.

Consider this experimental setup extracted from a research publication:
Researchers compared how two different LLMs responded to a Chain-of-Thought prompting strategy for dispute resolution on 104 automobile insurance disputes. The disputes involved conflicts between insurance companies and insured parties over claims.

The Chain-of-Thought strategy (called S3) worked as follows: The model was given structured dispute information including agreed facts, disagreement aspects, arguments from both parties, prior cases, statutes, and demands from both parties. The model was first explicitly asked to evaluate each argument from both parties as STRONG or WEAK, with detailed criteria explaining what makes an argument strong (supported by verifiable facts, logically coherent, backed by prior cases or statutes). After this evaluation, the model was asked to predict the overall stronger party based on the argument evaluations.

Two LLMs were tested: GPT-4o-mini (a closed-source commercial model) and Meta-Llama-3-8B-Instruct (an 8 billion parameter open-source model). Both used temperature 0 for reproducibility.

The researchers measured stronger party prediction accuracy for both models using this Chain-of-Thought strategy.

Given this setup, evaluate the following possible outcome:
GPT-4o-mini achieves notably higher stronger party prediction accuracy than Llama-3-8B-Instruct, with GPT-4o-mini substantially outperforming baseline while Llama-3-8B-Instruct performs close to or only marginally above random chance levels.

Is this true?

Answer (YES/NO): NO